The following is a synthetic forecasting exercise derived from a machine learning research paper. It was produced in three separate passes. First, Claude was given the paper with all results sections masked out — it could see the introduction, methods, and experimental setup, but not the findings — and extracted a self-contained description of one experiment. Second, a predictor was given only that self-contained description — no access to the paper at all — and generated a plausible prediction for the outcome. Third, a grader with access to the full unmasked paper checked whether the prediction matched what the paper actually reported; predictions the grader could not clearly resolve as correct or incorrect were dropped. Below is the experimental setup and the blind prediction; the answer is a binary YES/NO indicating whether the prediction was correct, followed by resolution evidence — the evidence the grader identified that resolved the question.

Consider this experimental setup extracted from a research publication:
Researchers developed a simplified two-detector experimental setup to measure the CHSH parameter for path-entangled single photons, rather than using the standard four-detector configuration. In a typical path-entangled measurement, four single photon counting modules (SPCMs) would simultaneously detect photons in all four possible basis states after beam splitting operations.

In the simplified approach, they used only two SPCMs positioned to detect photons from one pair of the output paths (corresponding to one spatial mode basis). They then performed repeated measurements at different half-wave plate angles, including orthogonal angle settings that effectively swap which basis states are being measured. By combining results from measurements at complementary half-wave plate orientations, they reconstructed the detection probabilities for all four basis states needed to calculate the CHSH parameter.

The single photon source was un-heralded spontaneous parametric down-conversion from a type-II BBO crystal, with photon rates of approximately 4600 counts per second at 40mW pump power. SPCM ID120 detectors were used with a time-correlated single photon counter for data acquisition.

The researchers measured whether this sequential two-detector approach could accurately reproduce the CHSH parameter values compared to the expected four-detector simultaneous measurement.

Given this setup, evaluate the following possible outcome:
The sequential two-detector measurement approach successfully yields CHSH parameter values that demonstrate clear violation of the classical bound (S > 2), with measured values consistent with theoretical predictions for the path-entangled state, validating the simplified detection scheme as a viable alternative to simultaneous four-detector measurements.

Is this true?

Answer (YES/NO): YES